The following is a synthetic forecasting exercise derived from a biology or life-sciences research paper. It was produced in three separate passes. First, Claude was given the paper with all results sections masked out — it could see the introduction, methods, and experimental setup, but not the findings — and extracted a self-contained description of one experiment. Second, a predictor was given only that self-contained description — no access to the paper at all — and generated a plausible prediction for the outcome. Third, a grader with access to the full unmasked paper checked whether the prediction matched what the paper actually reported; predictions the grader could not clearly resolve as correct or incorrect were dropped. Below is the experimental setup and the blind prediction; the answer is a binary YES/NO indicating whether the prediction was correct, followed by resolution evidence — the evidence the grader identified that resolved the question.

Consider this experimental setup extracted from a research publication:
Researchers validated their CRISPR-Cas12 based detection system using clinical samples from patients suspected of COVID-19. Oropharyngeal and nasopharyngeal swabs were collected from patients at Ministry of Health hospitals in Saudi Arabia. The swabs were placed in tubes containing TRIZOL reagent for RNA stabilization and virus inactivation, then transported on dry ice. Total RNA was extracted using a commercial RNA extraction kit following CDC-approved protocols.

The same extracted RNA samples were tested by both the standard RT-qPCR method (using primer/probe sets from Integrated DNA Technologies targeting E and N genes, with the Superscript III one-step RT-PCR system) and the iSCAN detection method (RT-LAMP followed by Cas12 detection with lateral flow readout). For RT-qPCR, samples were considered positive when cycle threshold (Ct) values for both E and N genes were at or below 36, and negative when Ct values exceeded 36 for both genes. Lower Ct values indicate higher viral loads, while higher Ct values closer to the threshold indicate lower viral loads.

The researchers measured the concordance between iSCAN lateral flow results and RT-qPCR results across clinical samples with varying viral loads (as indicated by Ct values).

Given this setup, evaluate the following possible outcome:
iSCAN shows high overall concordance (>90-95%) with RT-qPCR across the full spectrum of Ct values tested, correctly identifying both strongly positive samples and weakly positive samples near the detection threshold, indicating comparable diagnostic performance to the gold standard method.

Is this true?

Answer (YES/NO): NO